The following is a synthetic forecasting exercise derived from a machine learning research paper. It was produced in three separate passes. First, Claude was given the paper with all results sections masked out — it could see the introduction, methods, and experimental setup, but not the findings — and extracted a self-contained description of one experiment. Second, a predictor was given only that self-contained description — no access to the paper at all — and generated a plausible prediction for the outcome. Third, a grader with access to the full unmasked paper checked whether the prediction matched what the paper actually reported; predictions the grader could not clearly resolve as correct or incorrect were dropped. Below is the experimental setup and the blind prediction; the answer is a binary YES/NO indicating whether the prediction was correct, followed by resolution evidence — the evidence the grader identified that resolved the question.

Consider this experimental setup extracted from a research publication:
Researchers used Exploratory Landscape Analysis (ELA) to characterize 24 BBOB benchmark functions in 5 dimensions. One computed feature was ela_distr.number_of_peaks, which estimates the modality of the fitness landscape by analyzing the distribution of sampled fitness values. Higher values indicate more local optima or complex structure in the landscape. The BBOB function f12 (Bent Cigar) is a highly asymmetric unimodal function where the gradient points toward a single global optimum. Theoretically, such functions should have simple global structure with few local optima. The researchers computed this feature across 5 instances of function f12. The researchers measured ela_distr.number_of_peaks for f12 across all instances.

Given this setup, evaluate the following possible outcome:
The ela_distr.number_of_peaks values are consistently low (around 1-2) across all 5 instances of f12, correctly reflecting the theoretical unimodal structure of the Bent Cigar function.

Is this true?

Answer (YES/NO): NO